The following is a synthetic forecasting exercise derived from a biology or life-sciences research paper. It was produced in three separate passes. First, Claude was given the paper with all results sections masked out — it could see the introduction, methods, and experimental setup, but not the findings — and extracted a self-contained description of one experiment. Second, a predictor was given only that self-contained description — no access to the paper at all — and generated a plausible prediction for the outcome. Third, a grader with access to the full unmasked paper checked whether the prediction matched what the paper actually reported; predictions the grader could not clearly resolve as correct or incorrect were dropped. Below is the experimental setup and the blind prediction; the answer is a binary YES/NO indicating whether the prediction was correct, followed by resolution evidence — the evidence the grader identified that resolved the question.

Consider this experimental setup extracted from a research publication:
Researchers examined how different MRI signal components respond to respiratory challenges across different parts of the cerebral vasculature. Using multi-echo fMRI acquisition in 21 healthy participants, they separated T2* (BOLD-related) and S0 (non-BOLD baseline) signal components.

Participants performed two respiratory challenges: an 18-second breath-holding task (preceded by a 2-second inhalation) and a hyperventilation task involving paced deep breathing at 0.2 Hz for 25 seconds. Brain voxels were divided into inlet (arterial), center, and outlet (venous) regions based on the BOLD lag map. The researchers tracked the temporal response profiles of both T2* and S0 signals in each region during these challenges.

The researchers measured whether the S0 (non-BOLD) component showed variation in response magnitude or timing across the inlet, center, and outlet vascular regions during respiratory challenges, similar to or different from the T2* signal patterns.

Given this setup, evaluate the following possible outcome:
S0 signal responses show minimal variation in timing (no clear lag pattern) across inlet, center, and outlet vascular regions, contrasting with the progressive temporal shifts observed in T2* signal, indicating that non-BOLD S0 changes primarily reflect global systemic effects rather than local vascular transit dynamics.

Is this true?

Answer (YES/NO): YES